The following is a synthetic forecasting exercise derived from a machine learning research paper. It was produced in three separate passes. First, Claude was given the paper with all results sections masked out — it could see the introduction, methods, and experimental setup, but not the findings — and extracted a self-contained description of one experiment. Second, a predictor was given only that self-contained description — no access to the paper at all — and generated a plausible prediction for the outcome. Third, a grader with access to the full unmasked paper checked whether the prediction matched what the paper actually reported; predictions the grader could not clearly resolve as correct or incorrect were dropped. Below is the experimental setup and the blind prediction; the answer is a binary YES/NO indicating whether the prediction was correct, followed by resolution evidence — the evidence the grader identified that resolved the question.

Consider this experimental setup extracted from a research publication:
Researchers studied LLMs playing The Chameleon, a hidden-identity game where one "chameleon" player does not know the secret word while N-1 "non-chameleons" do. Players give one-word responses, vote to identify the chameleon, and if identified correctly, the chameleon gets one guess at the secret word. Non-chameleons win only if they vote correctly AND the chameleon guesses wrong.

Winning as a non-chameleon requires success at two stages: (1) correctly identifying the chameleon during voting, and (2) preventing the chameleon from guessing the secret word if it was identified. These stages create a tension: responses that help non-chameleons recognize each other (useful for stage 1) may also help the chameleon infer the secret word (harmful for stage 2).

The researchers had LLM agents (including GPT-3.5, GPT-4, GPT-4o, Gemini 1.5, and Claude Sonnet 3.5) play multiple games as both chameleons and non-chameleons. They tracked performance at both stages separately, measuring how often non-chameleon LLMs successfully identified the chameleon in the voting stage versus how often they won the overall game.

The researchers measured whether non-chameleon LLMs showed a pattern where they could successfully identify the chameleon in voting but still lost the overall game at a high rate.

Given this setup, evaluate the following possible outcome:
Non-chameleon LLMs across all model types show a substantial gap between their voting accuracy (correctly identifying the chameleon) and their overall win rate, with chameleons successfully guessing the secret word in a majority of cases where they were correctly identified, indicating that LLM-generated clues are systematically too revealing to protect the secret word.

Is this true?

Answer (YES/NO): YES